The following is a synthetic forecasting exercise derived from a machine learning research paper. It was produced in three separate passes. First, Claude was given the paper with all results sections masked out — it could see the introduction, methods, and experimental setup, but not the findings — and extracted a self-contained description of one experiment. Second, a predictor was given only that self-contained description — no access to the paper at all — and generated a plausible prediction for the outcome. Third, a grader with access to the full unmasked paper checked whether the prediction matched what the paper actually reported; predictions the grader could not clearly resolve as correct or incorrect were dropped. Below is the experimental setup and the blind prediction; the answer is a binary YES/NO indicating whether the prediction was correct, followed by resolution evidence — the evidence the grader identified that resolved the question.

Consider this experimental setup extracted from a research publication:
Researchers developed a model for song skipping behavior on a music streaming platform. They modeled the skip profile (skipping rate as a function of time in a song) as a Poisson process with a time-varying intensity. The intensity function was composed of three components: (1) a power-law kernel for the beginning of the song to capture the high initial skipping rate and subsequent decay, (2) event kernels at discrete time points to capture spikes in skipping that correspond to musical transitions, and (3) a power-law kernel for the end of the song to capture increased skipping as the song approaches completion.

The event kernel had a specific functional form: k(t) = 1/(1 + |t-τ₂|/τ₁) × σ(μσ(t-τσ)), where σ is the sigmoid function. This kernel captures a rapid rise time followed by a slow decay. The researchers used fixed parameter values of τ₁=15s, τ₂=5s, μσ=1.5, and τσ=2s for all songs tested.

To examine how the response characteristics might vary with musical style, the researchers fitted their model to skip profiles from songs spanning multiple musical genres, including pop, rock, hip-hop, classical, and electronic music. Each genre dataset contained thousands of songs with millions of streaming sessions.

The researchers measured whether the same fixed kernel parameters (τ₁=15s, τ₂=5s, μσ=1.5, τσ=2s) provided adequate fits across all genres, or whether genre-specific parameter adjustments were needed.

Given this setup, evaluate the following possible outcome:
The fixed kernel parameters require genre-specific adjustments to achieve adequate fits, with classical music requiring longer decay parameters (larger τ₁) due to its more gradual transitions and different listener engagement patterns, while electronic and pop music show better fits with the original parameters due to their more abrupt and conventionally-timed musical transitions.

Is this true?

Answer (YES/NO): NO